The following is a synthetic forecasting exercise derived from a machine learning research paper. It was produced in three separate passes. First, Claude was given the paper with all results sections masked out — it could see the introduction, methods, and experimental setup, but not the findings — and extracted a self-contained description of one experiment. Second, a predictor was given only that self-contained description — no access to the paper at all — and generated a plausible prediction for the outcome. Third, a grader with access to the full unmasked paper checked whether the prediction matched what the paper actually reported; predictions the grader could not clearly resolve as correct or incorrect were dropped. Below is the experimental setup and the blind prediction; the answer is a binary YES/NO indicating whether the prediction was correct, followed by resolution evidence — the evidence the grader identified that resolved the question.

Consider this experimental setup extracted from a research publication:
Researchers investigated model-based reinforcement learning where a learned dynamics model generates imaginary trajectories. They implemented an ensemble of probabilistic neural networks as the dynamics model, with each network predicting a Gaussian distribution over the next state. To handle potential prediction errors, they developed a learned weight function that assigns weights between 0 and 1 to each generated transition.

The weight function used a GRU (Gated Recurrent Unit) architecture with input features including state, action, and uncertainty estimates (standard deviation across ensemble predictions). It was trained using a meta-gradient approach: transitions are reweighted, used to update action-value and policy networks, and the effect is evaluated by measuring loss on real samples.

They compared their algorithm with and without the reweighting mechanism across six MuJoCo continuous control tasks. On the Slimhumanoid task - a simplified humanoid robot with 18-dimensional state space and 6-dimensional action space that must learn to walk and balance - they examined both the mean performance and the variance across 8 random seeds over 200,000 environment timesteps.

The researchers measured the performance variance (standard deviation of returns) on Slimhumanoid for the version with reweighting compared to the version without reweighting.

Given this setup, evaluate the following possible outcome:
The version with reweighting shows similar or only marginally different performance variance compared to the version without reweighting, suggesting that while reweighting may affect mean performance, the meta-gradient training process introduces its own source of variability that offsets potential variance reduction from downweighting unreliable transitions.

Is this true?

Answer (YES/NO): NO